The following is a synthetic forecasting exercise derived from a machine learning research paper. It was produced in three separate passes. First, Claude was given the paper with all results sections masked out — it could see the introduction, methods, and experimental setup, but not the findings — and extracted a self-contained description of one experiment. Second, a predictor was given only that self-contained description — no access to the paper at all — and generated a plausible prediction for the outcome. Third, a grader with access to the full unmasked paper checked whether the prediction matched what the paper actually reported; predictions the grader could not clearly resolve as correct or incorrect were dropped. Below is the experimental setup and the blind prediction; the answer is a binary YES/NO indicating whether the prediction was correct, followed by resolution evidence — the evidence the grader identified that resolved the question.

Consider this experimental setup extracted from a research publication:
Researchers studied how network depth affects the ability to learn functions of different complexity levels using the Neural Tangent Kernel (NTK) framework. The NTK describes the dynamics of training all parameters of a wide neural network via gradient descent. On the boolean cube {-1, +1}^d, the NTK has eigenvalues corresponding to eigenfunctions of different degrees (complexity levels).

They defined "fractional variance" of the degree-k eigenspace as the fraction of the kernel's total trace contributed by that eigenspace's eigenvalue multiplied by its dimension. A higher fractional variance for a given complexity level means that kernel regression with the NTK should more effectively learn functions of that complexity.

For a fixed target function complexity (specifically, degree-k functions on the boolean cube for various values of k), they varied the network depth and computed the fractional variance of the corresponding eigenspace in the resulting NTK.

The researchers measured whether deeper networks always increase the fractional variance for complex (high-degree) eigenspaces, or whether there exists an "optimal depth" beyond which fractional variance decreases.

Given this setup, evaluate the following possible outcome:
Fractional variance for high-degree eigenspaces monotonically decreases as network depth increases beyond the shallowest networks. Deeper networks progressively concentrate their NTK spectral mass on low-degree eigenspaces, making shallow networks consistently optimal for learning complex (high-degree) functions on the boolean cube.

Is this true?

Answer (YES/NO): NO